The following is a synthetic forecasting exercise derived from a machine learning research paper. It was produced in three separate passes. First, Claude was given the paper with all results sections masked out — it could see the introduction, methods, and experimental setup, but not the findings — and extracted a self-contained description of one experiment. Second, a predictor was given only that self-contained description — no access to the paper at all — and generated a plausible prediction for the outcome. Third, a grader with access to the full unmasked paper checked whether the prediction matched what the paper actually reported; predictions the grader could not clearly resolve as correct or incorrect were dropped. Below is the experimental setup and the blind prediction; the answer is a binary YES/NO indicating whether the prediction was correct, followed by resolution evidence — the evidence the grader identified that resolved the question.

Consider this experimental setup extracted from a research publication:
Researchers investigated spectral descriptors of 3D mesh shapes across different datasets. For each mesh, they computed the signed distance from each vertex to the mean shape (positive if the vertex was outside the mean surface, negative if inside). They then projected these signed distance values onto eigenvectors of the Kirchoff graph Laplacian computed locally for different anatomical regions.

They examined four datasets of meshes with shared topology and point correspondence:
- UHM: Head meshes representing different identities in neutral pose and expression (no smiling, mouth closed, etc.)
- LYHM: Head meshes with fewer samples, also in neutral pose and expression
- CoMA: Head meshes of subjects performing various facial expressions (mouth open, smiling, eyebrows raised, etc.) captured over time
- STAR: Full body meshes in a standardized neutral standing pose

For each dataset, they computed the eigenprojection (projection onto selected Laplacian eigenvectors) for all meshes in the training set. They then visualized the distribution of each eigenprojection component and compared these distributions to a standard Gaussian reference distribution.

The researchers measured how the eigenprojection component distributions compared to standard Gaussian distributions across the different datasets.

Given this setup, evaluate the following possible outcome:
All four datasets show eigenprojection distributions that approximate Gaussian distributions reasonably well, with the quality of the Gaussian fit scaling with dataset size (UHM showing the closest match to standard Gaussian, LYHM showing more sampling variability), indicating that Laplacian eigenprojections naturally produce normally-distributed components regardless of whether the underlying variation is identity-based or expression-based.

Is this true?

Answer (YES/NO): NO